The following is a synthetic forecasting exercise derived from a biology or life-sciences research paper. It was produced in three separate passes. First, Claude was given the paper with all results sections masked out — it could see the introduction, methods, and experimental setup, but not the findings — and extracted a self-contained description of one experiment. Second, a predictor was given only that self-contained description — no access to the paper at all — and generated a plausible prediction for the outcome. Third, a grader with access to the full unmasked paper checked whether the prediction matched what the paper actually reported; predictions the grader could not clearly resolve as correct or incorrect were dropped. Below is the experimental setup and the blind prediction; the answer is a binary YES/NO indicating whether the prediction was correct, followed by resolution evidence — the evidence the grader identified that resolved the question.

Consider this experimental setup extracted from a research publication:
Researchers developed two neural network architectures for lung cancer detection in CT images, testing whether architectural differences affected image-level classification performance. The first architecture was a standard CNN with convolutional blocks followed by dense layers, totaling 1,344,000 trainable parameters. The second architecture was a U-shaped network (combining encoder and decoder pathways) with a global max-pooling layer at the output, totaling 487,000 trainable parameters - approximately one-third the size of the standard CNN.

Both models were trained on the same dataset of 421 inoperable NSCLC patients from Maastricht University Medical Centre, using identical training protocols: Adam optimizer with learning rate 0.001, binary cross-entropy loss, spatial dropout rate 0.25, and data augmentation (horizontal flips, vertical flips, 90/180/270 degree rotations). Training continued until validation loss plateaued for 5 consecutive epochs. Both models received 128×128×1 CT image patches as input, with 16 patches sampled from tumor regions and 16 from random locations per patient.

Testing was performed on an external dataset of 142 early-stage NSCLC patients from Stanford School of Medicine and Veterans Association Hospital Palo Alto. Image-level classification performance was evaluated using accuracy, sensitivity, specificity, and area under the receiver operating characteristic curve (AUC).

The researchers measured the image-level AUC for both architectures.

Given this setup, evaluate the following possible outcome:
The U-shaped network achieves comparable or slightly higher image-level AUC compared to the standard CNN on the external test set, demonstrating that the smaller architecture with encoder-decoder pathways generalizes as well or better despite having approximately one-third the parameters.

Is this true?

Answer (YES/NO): YES